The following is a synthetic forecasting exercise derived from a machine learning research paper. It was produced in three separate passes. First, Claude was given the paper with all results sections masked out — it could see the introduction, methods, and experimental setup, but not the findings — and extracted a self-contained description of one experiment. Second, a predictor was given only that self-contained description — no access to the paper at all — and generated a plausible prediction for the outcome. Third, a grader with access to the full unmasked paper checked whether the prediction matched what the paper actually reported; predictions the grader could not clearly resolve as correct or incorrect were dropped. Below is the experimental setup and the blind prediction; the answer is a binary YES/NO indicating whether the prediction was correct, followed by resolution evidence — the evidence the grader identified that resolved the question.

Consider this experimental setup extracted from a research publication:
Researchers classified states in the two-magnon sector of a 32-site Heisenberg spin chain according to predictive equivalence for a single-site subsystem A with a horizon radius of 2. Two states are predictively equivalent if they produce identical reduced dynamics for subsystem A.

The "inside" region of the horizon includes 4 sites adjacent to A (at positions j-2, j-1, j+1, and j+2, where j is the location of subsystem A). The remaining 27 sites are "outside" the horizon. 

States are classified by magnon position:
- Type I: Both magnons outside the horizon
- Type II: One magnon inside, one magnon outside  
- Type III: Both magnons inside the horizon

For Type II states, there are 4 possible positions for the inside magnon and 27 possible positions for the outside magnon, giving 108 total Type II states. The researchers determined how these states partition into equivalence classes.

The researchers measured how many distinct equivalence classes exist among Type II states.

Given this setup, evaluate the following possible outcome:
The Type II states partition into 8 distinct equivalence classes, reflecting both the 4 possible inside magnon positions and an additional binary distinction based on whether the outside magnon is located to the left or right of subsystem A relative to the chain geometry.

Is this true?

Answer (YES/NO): NO